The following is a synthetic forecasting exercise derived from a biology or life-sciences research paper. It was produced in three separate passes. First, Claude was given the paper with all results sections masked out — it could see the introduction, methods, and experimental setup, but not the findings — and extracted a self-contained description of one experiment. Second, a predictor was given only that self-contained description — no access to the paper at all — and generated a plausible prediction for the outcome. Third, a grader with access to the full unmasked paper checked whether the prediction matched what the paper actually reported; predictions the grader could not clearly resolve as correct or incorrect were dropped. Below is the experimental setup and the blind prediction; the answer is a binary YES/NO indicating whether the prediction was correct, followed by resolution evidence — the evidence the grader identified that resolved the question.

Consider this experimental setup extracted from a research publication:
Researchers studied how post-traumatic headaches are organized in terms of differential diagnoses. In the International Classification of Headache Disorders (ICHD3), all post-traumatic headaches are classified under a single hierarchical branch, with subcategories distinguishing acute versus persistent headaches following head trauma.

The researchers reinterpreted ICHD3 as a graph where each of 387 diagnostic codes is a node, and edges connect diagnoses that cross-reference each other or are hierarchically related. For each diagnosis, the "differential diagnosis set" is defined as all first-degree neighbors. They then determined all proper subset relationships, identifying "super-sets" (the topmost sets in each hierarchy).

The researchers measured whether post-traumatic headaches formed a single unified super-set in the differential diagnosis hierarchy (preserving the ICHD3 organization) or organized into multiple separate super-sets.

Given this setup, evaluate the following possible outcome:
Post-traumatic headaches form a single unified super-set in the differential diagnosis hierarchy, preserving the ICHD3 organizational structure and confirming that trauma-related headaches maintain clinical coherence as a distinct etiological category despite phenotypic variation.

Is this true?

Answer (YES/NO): NO